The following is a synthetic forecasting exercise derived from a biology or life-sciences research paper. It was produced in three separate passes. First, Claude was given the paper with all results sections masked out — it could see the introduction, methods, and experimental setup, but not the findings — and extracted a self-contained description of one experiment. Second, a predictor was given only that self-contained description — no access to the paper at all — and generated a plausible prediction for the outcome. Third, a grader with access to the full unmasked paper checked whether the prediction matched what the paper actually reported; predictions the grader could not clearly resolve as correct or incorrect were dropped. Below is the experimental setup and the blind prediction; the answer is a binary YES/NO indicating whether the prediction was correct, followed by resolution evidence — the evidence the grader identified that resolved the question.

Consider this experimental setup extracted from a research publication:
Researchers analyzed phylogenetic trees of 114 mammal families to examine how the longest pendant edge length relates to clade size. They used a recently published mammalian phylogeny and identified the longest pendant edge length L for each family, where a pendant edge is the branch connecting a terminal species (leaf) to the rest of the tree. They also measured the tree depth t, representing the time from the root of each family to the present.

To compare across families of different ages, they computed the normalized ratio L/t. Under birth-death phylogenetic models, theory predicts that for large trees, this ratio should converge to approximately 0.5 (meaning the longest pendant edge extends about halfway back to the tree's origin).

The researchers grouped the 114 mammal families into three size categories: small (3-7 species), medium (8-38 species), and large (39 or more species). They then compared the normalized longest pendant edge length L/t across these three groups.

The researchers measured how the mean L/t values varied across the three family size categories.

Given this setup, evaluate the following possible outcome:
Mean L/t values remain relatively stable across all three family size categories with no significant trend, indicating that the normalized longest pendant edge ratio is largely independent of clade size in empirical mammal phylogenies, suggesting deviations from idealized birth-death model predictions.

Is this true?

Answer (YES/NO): NO